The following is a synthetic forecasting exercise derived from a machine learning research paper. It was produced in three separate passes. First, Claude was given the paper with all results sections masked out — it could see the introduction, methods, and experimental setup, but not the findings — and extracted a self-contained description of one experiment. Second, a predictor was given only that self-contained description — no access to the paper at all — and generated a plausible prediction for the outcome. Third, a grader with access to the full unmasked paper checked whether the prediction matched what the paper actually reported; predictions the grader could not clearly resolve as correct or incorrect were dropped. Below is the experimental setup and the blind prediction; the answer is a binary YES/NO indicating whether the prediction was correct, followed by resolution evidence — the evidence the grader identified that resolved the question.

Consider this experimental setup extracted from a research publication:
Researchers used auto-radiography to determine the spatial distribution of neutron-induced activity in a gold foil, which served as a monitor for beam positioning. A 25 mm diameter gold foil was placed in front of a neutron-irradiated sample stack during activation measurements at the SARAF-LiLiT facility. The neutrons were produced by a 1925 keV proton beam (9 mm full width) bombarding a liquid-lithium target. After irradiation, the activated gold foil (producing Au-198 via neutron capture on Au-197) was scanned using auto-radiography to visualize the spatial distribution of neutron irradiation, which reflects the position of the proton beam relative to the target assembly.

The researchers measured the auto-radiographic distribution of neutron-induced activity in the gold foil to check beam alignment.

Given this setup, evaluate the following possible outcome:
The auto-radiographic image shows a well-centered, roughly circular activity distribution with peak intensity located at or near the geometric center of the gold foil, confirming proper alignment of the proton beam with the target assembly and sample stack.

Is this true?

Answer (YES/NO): NO